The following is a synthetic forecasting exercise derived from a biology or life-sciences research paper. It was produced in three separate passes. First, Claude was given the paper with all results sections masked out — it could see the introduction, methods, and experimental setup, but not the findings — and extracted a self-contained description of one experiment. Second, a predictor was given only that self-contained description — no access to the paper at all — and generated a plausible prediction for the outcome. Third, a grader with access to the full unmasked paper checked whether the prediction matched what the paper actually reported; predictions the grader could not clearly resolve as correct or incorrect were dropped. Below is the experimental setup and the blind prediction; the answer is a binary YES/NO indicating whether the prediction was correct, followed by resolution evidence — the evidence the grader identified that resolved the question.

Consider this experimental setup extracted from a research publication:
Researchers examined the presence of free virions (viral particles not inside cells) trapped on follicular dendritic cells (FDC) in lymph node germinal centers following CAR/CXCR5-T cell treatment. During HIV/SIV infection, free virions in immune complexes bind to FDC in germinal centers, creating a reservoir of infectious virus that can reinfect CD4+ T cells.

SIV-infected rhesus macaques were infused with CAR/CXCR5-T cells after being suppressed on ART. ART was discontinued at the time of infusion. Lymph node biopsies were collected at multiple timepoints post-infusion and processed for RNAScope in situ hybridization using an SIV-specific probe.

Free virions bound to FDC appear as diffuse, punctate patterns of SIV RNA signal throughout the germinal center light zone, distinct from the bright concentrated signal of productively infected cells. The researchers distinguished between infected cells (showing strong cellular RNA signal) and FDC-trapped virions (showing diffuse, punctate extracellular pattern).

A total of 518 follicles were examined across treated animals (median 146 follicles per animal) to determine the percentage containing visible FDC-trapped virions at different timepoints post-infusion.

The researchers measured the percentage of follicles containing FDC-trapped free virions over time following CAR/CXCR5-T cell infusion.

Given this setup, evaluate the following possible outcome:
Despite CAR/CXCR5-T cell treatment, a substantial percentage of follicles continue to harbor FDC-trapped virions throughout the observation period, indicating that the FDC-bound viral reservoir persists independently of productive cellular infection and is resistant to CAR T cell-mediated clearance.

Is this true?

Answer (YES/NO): NO